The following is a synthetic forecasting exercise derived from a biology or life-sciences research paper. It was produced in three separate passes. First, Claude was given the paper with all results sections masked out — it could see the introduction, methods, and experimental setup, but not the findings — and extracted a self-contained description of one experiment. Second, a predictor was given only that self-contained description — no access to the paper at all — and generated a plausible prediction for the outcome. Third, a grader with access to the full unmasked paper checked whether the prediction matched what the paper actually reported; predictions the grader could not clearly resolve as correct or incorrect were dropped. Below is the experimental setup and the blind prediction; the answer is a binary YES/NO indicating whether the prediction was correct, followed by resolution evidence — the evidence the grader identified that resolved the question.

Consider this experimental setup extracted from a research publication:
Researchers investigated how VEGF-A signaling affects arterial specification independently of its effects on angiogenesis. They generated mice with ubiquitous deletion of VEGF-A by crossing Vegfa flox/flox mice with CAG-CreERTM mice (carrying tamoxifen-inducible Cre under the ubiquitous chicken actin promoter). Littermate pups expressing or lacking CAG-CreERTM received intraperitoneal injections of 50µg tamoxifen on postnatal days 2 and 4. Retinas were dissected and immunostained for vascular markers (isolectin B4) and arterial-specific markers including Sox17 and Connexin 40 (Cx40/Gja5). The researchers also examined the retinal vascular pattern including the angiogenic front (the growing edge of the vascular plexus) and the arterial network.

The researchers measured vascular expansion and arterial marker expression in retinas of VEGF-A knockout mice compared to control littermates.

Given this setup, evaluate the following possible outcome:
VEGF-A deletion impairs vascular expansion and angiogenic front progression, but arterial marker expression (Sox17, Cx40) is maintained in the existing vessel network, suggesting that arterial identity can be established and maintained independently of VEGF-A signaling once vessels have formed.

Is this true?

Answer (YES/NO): YES